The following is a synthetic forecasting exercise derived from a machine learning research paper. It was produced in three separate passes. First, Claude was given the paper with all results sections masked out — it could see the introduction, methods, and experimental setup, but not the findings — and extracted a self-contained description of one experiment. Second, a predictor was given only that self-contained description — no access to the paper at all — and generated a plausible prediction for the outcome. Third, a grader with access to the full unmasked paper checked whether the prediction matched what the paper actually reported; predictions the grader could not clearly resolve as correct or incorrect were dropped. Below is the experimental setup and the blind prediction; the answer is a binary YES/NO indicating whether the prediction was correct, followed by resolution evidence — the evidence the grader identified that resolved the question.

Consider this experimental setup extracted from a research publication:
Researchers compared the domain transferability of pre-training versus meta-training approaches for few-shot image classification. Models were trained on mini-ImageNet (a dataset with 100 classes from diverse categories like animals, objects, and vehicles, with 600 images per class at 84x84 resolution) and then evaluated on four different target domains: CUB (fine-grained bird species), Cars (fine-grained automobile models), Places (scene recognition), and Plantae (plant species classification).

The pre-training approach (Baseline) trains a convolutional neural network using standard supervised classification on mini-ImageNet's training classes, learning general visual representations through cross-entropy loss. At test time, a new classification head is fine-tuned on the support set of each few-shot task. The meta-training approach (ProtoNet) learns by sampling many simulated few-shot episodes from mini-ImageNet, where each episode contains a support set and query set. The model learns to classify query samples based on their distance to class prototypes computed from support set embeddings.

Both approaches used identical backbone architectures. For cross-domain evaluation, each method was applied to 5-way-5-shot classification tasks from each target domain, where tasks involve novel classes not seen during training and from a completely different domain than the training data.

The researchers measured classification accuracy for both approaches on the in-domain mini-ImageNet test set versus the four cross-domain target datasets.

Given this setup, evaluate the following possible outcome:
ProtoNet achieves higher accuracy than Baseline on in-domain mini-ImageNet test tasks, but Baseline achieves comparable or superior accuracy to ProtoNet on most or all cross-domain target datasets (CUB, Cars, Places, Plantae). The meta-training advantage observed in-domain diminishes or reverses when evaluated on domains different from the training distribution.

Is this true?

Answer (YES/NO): NO